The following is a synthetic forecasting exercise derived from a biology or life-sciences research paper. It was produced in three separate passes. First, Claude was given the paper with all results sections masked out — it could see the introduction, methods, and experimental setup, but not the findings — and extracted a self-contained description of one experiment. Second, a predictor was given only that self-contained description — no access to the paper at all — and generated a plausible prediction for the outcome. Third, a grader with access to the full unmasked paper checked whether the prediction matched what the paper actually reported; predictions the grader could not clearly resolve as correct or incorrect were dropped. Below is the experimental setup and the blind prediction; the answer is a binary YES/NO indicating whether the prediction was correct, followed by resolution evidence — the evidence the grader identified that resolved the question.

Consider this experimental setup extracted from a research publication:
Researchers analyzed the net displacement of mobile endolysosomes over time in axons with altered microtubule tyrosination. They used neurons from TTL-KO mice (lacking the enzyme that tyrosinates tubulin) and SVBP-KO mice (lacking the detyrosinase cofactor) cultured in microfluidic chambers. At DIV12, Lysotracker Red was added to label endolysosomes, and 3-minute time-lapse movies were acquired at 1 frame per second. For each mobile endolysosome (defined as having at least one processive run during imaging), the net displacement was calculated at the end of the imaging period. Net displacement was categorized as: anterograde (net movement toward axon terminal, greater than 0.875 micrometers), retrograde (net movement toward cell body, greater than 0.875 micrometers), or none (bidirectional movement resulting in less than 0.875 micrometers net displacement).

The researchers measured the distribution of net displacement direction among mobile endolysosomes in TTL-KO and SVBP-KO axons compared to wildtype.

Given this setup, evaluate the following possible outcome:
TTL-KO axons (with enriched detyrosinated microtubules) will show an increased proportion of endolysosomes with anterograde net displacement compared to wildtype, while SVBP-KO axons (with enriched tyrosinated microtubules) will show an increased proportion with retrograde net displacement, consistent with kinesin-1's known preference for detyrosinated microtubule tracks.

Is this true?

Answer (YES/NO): NO